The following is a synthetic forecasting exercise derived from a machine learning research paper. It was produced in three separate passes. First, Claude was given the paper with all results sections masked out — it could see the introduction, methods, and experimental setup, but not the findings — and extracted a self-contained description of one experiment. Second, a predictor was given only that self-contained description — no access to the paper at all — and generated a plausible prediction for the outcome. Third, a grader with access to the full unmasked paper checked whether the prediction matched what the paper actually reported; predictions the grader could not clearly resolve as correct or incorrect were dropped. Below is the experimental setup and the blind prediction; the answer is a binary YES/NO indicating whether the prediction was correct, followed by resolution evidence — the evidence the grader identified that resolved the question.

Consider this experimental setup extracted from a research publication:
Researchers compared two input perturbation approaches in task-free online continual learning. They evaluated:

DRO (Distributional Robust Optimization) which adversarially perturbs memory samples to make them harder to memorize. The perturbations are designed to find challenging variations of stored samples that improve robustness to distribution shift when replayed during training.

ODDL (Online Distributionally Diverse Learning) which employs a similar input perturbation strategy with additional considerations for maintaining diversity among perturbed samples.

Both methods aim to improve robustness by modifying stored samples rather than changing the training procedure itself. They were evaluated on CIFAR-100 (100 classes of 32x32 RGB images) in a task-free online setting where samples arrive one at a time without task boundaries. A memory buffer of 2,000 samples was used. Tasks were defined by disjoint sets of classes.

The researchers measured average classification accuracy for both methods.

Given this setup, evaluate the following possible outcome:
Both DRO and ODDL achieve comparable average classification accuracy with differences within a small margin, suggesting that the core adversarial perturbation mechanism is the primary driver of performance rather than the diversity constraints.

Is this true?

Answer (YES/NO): NO